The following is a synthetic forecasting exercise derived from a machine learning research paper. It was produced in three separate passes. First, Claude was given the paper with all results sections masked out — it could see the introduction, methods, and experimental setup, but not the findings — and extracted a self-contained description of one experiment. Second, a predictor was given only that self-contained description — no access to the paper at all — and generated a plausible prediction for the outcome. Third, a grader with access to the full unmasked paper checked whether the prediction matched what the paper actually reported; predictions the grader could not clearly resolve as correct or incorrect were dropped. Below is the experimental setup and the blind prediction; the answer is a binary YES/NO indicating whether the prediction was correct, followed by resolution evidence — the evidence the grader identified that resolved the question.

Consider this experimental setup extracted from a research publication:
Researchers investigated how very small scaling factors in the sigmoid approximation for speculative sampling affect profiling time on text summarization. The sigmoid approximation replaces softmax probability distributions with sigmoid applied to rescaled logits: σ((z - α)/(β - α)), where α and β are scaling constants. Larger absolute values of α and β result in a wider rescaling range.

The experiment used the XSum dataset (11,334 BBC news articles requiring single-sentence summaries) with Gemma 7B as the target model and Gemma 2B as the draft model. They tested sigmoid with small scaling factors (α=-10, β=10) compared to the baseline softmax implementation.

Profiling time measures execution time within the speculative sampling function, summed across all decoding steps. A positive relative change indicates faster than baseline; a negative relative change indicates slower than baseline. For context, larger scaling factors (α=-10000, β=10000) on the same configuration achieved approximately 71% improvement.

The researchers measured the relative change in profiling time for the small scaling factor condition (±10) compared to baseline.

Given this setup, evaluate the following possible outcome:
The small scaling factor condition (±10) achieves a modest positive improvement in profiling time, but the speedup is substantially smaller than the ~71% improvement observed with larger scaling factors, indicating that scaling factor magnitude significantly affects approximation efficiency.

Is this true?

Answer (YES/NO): NO